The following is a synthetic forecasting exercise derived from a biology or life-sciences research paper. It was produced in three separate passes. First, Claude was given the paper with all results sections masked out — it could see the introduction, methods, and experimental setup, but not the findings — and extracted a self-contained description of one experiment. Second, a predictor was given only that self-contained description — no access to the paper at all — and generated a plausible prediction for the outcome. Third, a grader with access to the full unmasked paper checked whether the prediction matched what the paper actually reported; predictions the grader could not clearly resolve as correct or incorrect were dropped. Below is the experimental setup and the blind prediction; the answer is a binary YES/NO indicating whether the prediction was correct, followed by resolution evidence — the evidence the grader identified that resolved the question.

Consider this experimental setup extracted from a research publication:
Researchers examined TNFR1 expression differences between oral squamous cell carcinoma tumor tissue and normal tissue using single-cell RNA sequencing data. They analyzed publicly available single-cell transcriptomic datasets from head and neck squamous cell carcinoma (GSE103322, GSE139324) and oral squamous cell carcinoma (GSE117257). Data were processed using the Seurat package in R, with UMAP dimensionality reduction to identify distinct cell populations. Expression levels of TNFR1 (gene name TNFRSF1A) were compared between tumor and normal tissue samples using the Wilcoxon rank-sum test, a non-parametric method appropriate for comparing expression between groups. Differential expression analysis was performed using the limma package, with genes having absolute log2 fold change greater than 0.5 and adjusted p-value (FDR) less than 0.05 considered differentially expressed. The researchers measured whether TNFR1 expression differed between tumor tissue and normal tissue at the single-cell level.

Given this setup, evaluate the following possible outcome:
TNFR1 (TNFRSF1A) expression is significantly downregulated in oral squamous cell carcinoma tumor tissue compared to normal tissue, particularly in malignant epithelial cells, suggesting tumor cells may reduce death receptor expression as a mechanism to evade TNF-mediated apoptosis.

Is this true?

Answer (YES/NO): NO